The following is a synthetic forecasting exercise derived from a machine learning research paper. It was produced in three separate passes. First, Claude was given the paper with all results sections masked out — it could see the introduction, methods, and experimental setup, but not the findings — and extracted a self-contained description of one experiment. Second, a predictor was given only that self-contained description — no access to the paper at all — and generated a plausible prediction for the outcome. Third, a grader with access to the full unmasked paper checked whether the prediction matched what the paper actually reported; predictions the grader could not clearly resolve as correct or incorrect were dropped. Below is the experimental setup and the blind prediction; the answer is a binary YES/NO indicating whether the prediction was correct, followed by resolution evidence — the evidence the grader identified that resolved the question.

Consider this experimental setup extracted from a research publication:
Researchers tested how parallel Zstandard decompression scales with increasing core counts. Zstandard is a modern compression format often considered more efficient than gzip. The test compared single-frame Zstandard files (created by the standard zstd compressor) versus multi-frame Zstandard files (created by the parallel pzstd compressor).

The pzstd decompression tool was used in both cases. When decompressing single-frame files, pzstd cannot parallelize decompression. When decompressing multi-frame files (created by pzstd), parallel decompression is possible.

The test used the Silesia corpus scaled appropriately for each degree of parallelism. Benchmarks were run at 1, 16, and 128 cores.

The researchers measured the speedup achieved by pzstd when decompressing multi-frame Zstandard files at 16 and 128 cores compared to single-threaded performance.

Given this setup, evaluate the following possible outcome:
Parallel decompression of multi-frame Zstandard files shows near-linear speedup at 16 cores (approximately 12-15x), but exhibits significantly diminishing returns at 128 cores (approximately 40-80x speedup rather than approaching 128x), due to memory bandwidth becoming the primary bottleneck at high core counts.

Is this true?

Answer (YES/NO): NO